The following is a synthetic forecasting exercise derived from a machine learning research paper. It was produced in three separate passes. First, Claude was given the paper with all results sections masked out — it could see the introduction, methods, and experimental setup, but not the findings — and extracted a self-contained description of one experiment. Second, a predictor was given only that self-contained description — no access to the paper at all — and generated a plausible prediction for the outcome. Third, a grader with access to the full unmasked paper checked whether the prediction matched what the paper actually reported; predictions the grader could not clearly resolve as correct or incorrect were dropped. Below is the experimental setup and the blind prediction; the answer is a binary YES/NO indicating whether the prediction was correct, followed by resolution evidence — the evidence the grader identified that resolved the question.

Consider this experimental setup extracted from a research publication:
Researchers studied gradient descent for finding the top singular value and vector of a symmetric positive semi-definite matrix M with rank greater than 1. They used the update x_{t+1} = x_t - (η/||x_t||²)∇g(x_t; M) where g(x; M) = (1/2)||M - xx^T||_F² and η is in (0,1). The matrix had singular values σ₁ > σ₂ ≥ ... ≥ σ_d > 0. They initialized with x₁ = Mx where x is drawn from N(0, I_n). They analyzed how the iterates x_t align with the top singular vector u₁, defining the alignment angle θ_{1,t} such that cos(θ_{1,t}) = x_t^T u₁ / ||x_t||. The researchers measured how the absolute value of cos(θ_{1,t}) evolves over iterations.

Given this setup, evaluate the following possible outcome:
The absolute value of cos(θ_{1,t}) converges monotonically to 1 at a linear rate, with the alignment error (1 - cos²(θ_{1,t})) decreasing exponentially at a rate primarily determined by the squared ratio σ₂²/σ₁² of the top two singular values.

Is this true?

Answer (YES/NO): NO